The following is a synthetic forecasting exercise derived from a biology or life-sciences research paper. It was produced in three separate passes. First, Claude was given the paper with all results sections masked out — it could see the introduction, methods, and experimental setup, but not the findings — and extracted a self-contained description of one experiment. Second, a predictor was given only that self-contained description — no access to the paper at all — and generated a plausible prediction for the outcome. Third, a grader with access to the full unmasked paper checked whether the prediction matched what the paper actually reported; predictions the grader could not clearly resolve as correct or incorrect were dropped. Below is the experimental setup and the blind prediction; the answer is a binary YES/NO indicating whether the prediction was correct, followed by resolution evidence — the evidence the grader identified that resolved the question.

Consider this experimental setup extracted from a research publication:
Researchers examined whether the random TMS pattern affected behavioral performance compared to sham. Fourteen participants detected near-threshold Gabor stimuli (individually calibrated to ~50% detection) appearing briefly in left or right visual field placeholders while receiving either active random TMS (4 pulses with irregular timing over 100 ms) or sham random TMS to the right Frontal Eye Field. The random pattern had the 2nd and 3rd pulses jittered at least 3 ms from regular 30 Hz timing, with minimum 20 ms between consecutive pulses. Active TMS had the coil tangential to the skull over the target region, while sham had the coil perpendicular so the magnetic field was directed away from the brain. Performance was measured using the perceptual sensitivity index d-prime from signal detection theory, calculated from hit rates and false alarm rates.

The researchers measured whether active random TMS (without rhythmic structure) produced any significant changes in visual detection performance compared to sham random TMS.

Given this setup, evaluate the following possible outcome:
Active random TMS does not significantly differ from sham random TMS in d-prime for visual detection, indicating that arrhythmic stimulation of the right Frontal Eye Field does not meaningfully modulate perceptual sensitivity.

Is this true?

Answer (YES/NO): YES